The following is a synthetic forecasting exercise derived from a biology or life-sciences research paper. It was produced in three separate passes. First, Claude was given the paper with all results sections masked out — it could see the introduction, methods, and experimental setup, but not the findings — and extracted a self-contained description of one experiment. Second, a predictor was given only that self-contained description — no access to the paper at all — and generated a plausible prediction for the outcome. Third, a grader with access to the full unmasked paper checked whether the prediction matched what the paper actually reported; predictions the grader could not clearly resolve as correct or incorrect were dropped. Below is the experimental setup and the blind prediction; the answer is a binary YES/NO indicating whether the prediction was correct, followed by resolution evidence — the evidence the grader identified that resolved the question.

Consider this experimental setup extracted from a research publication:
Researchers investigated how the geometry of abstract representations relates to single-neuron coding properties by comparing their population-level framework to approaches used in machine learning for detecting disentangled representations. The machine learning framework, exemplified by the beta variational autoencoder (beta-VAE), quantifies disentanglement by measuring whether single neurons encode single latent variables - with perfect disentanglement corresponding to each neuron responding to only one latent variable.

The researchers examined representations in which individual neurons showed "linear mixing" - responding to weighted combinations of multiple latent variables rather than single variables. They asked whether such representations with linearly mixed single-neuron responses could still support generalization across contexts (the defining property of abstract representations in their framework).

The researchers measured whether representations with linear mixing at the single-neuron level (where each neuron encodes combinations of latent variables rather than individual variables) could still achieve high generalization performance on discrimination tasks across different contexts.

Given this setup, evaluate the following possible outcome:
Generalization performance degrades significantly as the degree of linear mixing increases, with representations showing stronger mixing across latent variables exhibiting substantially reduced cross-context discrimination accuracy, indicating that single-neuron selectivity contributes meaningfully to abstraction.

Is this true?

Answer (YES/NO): NO